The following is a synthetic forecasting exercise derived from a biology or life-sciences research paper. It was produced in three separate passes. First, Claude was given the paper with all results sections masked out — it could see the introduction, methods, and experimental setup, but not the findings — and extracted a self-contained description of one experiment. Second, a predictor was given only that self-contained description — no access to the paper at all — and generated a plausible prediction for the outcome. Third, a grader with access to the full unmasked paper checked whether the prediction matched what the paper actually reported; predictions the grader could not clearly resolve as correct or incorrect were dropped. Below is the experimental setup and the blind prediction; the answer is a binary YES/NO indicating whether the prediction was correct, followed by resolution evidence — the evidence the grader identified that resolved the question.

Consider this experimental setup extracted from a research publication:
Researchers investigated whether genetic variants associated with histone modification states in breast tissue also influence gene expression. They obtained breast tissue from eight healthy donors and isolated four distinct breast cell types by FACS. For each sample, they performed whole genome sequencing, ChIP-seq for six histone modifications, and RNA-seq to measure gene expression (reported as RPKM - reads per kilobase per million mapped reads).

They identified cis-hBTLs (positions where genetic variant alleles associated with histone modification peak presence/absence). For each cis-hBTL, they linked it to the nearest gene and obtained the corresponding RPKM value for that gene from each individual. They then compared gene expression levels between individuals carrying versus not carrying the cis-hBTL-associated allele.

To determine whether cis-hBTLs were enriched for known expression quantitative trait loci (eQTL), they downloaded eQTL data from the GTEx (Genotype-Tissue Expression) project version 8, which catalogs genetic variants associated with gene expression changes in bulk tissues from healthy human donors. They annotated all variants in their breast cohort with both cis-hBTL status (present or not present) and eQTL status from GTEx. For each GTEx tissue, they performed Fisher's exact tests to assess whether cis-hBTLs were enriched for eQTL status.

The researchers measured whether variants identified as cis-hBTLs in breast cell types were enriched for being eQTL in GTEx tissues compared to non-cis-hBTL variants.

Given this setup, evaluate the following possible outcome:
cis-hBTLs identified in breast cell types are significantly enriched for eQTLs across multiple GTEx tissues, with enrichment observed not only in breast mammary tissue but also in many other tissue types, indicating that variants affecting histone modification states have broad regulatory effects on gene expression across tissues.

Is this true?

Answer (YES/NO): YES